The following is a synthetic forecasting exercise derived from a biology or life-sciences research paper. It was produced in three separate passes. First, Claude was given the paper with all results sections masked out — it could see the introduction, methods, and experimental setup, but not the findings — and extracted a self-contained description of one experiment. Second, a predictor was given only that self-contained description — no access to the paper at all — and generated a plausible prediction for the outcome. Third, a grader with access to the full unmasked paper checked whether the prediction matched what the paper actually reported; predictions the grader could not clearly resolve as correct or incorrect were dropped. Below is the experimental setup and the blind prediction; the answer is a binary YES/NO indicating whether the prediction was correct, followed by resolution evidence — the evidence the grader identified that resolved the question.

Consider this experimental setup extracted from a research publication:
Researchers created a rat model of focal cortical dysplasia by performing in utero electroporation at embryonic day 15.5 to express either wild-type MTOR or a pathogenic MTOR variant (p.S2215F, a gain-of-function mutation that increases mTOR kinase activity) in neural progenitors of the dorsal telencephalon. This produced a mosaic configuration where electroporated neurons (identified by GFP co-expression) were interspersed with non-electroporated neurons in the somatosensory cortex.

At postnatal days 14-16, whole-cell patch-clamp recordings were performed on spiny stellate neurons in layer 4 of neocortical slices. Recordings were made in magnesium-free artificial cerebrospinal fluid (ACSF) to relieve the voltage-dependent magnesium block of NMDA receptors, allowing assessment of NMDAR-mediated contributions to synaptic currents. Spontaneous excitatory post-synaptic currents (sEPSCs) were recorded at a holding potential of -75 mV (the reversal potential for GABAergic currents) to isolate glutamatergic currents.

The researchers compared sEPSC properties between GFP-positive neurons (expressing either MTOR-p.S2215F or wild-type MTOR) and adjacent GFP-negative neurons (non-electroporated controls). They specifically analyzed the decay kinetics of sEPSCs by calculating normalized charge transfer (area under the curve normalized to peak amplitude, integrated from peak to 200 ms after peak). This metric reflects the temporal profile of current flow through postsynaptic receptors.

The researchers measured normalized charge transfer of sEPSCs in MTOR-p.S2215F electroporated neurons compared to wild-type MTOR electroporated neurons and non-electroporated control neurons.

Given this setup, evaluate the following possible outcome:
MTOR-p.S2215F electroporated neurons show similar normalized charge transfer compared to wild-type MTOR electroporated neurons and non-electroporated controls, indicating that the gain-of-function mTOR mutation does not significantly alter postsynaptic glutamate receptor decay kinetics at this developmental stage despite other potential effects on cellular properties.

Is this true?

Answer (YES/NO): NO